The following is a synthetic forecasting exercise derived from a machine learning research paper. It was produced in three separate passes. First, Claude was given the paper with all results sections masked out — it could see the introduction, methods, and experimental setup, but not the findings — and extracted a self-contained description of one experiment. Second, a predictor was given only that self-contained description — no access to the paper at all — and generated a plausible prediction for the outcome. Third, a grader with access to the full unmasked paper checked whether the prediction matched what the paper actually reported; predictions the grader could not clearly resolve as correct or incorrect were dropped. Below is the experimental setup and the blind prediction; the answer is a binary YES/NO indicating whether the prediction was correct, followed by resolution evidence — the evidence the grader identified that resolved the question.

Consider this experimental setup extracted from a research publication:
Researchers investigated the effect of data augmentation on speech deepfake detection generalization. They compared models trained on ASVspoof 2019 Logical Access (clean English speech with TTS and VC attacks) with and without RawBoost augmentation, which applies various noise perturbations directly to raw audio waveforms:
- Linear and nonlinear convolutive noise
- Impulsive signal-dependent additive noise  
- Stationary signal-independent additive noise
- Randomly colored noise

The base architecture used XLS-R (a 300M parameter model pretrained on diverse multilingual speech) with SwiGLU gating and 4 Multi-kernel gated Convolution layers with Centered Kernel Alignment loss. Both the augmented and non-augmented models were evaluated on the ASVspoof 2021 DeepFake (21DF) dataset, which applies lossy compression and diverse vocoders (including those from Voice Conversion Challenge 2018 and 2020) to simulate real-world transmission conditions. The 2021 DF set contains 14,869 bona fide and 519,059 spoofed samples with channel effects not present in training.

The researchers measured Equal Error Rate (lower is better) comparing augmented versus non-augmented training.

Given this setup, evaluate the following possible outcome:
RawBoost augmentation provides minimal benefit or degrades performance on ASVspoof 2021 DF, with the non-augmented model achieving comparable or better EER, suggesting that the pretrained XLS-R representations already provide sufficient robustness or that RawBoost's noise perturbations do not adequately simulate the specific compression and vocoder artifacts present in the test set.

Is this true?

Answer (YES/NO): NO